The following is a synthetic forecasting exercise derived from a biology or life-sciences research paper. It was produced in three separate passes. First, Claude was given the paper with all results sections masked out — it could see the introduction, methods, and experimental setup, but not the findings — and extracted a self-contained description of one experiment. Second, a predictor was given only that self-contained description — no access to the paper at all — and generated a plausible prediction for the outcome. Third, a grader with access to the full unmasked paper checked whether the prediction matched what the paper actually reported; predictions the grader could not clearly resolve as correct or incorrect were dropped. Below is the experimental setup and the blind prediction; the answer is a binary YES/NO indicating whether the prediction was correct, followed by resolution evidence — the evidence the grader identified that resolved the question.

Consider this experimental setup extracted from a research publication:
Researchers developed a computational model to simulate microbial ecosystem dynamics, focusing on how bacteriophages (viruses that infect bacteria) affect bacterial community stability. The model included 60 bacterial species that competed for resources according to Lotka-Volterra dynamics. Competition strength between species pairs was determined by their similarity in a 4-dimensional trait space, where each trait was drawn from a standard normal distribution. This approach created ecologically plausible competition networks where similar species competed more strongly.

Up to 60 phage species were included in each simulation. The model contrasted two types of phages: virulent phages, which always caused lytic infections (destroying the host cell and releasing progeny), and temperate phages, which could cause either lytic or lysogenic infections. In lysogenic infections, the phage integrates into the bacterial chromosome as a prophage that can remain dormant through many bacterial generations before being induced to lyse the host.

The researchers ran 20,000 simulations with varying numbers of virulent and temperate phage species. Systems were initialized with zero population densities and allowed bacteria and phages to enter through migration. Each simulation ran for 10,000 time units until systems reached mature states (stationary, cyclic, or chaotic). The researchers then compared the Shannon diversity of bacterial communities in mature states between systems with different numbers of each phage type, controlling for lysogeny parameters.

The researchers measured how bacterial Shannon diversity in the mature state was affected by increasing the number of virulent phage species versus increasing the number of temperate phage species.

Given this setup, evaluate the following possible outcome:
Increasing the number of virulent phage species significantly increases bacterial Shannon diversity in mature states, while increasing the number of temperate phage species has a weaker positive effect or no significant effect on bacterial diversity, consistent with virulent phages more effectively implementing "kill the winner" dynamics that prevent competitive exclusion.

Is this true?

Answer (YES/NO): NO